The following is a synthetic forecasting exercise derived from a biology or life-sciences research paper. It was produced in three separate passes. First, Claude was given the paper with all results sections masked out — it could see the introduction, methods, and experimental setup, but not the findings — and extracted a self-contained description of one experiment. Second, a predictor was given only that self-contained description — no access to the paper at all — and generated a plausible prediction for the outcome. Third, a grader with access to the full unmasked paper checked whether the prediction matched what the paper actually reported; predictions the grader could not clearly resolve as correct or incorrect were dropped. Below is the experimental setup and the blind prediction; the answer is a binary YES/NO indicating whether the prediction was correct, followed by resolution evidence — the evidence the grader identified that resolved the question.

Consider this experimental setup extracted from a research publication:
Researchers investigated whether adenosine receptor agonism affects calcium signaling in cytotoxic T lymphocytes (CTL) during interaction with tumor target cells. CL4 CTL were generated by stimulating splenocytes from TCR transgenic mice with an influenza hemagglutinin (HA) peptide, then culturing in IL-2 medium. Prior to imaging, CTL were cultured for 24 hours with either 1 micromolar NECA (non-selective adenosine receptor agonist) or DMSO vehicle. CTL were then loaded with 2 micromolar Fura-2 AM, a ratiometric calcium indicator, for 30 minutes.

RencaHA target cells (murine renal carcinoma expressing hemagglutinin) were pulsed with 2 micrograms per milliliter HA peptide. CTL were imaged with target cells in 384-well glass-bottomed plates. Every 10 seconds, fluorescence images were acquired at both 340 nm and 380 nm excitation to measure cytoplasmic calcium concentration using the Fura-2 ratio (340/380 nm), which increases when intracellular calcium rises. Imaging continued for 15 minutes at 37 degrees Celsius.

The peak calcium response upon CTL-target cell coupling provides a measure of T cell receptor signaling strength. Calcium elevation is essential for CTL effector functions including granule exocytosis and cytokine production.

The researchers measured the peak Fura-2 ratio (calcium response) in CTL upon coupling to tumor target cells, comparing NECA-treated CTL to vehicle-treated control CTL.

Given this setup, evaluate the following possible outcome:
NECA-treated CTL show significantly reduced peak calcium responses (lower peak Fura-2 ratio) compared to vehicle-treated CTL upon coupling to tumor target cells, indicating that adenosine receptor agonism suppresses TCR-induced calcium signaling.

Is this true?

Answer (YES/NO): NO